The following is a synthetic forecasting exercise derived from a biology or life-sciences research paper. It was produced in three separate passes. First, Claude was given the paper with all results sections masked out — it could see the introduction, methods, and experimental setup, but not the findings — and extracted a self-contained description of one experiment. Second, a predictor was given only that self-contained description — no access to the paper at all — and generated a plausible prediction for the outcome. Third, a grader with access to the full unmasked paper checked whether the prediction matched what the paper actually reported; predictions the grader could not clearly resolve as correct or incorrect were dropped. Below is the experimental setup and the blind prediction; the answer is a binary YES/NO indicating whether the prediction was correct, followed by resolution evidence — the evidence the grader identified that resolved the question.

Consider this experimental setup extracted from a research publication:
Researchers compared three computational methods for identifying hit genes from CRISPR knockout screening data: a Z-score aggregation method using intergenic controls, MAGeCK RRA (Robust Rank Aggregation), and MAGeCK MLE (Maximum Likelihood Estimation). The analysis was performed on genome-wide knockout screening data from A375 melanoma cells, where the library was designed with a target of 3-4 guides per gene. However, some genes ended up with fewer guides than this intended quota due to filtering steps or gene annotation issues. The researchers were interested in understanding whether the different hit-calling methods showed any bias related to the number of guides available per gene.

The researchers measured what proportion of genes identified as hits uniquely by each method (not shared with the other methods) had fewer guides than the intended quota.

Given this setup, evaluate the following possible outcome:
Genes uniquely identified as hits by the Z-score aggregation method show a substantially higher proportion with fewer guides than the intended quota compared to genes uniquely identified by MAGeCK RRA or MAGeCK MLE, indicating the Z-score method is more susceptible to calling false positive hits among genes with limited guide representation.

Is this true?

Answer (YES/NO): NO